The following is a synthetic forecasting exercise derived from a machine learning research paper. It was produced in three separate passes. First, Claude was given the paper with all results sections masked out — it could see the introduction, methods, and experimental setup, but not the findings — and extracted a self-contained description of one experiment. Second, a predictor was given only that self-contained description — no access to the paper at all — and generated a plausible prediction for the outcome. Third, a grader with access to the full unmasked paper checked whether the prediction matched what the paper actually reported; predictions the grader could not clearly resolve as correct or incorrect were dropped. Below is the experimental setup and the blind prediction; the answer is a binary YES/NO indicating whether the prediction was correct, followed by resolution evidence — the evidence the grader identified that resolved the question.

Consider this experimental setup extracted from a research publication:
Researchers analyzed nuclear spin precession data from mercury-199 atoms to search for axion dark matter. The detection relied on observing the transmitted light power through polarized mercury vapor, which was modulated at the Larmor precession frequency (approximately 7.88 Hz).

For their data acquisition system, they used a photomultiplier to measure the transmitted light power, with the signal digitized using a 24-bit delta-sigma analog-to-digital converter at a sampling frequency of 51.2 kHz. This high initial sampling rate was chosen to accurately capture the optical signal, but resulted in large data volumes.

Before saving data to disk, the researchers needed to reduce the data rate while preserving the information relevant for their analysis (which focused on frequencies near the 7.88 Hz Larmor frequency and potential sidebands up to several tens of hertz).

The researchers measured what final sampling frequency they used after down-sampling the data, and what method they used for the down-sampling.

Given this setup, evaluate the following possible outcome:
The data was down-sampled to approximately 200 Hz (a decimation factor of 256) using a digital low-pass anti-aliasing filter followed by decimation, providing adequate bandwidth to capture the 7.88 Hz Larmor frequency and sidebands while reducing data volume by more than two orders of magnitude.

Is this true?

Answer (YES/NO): NO